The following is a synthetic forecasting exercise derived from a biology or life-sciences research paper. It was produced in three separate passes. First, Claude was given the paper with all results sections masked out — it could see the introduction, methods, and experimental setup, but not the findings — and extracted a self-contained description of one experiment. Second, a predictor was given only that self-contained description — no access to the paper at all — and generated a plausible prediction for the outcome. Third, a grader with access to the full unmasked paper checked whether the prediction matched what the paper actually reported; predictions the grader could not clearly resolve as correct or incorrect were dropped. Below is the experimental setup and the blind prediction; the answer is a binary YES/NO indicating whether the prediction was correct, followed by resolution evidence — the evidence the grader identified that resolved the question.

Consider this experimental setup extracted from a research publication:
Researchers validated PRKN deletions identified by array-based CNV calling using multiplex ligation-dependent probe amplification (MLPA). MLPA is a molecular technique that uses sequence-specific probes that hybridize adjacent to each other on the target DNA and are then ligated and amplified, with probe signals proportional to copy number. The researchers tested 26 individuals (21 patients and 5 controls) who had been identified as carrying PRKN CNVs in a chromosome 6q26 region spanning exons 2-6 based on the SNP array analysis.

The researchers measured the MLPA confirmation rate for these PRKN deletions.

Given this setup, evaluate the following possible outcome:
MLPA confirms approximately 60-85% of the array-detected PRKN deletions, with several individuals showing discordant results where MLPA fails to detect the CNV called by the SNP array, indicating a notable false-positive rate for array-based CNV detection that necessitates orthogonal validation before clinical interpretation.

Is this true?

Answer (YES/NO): YES